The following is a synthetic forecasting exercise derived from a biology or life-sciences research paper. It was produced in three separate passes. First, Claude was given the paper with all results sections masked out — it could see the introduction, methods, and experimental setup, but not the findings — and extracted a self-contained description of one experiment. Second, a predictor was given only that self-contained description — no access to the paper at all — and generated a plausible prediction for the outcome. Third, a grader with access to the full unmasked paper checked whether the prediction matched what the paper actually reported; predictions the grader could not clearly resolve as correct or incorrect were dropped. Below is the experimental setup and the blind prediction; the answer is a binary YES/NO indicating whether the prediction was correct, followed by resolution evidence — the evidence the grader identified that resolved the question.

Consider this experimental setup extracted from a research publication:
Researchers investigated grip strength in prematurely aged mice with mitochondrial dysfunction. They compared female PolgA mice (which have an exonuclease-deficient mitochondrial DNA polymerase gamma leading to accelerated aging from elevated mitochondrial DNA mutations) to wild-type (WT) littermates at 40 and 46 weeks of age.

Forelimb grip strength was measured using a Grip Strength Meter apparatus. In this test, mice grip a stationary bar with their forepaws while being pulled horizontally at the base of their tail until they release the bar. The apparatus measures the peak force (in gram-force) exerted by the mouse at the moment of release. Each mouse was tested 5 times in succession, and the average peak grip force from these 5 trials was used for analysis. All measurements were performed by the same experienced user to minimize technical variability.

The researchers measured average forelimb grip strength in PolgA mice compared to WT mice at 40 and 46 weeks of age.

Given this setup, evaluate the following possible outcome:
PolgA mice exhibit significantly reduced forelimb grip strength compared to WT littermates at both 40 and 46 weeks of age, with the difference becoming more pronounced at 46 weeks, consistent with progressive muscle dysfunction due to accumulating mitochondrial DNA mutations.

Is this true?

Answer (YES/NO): NO